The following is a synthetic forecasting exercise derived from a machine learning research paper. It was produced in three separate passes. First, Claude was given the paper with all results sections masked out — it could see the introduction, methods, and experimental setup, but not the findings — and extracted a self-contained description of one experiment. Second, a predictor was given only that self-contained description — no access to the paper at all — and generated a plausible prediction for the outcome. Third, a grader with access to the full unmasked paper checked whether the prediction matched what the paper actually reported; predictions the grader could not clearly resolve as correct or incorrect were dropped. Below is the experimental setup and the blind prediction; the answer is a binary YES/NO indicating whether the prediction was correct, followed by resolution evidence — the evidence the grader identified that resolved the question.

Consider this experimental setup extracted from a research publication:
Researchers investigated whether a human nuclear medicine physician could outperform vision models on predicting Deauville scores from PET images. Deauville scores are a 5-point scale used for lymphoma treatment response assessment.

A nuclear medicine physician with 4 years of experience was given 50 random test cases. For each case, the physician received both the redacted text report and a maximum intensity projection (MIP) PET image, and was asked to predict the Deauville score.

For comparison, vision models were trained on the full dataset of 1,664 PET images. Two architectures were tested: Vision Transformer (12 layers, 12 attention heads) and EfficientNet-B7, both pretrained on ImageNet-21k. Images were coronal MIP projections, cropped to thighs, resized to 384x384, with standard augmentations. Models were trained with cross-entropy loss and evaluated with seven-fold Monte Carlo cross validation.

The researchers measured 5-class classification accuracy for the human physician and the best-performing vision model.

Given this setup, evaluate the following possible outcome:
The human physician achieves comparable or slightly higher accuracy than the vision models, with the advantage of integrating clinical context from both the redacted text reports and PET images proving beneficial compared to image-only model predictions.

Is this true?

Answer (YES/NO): NO